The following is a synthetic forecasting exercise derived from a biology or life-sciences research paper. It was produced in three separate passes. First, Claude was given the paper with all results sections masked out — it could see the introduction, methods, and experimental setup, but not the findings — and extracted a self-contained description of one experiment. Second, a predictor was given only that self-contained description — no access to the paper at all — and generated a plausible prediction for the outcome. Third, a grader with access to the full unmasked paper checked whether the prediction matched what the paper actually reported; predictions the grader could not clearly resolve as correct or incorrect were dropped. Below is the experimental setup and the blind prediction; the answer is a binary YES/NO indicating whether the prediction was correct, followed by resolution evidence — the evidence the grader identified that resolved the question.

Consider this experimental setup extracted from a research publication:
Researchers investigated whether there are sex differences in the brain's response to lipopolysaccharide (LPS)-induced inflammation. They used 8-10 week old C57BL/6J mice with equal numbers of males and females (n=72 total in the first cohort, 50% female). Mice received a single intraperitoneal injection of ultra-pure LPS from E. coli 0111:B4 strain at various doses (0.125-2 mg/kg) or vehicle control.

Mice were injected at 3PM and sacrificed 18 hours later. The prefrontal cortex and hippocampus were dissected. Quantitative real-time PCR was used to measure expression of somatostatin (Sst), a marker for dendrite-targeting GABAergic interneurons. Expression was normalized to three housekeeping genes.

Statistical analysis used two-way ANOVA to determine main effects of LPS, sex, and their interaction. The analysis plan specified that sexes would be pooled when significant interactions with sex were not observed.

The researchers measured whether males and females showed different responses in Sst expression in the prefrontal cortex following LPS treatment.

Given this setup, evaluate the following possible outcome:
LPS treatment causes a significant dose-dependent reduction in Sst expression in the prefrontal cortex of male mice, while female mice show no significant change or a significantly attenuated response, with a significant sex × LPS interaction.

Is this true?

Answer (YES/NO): NO